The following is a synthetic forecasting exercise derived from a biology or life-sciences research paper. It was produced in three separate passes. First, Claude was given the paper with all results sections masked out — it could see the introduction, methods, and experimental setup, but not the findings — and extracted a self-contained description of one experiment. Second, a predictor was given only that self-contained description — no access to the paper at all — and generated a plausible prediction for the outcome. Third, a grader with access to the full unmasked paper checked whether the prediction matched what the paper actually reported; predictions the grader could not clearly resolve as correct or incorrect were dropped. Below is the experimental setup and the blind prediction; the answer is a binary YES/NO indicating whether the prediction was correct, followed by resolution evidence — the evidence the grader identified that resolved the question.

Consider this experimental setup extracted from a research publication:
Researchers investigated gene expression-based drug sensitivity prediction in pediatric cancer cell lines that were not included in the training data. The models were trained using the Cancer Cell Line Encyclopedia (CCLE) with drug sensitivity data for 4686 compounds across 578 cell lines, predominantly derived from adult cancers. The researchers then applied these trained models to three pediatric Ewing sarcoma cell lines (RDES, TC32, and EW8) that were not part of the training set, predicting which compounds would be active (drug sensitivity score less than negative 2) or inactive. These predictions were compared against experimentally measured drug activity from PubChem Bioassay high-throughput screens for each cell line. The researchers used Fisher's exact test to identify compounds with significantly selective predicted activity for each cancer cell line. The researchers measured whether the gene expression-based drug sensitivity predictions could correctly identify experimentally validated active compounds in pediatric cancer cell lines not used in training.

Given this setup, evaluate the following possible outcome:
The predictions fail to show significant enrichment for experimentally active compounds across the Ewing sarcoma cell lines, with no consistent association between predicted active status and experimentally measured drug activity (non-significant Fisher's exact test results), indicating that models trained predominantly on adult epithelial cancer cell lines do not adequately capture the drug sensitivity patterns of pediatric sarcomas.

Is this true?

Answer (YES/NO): NO